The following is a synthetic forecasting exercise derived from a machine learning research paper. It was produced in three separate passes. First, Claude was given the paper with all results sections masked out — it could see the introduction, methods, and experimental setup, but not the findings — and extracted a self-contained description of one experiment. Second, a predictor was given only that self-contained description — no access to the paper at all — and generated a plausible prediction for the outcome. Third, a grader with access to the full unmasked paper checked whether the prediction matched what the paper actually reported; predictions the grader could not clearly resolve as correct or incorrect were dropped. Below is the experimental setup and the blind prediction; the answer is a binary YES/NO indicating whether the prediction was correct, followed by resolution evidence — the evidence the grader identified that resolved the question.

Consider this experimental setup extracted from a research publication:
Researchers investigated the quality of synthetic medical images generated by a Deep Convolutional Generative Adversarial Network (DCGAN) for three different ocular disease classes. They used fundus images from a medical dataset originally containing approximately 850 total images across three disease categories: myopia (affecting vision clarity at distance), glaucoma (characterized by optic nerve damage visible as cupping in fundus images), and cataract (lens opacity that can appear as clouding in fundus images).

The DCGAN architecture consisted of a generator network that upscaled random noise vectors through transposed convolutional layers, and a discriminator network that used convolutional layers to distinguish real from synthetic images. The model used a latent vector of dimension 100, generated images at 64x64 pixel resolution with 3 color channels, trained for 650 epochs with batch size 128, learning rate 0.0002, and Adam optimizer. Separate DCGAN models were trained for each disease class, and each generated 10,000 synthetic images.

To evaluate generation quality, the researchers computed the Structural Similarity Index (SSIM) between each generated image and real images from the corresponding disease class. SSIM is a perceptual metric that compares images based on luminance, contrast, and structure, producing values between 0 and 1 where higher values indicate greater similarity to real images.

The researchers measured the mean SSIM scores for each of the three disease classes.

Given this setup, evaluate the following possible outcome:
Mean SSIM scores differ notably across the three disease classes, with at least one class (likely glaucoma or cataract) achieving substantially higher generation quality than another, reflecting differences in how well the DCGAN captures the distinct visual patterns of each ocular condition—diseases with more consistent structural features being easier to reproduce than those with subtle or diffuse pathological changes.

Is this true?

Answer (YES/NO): YES